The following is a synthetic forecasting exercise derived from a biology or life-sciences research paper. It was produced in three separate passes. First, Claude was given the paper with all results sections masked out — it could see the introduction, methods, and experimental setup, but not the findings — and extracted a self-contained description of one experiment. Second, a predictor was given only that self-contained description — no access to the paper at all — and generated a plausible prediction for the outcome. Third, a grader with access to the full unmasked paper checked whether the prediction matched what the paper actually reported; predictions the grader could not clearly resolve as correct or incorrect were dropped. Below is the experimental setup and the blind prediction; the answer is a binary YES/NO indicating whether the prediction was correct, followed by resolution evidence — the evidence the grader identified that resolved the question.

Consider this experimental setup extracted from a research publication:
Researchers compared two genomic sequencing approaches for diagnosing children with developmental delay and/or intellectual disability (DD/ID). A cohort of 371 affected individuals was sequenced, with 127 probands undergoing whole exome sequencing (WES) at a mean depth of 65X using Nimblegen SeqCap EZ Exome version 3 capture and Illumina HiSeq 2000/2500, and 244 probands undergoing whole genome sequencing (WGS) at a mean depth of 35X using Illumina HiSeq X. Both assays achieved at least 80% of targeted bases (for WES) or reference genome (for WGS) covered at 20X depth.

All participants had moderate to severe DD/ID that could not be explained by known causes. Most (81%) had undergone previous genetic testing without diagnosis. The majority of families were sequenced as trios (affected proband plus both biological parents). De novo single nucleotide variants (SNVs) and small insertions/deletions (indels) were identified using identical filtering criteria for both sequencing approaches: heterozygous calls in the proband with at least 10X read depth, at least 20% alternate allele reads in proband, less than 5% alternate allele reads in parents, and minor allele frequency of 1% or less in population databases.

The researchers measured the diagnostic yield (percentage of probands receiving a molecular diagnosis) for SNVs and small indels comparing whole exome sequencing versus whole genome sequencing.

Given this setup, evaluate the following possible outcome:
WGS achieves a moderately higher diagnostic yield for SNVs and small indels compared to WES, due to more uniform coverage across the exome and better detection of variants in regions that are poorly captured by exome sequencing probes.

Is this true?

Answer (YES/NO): NO